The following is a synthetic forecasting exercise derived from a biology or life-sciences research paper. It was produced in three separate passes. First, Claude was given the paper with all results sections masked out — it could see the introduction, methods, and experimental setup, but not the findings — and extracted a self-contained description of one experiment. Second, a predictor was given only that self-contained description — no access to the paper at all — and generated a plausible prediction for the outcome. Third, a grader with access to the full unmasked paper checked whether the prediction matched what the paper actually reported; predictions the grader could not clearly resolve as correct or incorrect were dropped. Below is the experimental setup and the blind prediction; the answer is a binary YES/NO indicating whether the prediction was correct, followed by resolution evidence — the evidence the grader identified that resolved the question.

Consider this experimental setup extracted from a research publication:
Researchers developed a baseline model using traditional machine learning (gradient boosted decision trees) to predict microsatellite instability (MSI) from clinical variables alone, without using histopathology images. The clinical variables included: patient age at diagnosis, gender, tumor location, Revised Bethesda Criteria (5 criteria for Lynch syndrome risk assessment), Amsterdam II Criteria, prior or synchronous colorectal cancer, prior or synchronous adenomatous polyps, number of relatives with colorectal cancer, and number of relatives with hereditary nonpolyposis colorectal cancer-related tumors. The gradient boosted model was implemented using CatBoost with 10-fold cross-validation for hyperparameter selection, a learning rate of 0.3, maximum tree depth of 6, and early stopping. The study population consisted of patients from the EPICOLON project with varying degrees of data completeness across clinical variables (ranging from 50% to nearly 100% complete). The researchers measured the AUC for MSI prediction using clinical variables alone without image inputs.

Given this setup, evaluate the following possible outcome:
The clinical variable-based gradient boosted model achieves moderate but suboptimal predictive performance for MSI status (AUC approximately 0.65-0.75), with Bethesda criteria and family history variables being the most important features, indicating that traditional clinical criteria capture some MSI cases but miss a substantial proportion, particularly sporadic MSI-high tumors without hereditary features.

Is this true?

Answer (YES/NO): NO